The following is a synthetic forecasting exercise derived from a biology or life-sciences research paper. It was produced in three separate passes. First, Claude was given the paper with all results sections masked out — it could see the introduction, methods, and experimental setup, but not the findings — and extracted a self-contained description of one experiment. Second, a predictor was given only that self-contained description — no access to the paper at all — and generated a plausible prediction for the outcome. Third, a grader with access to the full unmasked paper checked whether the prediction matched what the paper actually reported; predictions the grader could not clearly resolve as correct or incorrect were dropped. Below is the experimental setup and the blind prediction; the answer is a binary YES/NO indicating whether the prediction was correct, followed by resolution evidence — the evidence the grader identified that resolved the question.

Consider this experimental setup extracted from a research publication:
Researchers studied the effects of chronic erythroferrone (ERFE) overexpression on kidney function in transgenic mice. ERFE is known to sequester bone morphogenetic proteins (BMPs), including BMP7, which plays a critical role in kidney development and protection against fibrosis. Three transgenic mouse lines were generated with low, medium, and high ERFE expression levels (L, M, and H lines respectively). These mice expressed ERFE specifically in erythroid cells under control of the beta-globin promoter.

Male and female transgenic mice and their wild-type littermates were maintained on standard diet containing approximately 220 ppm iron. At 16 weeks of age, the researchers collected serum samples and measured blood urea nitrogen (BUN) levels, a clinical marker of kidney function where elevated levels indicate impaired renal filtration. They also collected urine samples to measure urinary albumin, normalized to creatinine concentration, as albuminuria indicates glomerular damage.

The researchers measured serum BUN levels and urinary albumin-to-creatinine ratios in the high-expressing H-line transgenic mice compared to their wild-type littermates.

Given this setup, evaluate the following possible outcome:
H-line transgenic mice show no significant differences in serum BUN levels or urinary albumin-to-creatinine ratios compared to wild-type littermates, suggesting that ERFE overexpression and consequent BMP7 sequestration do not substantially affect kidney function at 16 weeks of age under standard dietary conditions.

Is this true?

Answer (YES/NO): NO